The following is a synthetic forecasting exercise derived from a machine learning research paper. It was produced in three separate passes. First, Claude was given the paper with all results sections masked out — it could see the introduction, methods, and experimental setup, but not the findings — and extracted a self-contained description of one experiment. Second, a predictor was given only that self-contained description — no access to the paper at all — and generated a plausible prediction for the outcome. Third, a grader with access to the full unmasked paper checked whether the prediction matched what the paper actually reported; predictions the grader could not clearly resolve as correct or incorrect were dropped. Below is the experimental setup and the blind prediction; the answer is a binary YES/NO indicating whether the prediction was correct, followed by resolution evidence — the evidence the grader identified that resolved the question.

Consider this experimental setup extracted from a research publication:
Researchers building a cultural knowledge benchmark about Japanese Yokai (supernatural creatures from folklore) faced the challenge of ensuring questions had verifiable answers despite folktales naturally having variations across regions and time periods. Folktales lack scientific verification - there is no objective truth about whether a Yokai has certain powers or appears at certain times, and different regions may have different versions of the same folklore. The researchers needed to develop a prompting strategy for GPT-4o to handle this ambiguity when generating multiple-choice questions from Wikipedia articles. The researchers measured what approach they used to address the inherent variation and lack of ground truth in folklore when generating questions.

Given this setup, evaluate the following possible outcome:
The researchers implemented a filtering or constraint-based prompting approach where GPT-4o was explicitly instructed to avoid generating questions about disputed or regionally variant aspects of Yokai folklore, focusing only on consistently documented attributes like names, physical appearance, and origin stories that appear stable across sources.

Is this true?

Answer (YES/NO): NO